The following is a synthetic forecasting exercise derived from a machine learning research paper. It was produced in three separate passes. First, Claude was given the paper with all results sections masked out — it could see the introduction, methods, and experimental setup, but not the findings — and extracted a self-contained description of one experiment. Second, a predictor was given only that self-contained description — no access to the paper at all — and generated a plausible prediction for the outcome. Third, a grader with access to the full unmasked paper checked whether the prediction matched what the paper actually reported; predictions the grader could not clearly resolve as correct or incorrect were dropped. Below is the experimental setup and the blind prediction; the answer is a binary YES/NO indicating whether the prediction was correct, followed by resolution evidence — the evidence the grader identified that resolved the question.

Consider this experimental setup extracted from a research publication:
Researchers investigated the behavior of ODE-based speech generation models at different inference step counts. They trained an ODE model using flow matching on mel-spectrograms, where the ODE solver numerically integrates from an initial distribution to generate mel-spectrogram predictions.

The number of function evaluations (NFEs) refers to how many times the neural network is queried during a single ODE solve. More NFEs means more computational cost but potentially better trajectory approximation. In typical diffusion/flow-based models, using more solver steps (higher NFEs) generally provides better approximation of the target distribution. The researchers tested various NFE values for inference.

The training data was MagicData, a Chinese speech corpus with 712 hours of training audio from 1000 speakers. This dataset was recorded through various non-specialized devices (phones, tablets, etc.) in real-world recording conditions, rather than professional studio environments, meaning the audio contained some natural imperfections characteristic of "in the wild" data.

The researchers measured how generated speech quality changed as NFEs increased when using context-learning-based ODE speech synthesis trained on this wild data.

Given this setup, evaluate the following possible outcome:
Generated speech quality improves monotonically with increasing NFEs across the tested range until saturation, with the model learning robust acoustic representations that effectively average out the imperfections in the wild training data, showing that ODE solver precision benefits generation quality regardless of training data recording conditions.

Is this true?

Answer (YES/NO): NO